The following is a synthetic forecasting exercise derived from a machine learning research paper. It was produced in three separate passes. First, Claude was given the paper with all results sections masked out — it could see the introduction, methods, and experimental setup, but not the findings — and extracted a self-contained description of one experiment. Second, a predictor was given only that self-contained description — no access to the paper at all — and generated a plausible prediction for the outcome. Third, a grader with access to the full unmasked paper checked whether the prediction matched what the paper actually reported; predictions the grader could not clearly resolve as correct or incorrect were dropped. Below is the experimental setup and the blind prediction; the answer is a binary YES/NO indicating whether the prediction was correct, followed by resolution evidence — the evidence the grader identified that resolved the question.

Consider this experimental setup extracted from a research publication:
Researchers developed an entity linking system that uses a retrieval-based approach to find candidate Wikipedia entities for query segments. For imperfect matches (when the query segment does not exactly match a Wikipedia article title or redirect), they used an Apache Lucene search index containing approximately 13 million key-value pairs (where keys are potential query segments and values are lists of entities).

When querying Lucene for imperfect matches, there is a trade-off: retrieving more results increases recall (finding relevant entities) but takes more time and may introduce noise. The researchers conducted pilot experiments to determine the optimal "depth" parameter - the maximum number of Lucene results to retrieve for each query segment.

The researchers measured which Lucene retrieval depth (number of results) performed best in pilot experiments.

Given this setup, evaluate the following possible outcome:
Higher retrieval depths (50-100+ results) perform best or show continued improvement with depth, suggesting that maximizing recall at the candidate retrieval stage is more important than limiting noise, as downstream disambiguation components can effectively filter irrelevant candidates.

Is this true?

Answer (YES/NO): YES